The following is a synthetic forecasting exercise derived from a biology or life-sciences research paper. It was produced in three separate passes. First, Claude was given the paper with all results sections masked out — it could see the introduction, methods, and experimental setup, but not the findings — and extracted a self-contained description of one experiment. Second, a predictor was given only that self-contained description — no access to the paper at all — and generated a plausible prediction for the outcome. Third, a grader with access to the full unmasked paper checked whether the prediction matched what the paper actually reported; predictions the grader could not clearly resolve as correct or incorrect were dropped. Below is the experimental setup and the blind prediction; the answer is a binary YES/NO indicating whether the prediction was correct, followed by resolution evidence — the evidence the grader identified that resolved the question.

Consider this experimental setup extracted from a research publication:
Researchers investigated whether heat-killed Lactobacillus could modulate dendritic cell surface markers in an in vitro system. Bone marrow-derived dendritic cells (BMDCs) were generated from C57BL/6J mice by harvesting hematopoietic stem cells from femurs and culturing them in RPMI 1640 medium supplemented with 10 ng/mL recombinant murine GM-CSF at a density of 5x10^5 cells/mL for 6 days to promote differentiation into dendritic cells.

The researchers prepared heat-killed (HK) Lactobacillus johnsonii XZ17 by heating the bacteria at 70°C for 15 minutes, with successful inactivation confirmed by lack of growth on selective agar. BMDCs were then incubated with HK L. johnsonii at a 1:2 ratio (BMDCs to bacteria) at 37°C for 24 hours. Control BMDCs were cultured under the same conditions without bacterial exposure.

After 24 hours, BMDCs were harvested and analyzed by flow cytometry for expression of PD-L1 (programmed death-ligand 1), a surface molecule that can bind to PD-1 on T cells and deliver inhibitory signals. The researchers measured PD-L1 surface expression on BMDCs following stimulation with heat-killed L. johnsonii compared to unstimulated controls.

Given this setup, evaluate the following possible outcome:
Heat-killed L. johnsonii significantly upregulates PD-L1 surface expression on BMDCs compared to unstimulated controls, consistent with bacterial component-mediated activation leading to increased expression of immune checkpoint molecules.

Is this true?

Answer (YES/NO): YES